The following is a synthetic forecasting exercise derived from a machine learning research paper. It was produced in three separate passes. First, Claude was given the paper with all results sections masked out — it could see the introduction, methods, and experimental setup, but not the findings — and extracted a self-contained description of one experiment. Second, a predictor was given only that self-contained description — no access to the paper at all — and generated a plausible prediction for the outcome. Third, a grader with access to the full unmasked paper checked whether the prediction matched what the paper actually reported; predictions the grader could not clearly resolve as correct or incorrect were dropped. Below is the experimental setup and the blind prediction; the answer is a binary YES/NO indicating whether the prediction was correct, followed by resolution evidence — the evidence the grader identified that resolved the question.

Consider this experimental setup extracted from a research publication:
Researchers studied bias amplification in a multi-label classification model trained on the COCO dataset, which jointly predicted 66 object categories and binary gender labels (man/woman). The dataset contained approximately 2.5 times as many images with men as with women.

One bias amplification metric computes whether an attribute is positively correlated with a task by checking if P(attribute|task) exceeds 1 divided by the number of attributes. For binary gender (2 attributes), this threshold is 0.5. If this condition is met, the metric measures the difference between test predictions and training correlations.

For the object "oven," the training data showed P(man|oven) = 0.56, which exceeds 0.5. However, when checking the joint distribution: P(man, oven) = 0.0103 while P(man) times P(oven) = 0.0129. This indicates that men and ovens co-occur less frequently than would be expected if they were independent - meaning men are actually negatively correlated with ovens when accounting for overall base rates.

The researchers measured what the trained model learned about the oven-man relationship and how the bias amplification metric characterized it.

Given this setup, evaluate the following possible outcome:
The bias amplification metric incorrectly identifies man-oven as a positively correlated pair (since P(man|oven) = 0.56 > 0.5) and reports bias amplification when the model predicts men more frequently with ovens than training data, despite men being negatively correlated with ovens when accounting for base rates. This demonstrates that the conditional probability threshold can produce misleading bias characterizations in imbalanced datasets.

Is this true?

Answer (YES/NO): NO